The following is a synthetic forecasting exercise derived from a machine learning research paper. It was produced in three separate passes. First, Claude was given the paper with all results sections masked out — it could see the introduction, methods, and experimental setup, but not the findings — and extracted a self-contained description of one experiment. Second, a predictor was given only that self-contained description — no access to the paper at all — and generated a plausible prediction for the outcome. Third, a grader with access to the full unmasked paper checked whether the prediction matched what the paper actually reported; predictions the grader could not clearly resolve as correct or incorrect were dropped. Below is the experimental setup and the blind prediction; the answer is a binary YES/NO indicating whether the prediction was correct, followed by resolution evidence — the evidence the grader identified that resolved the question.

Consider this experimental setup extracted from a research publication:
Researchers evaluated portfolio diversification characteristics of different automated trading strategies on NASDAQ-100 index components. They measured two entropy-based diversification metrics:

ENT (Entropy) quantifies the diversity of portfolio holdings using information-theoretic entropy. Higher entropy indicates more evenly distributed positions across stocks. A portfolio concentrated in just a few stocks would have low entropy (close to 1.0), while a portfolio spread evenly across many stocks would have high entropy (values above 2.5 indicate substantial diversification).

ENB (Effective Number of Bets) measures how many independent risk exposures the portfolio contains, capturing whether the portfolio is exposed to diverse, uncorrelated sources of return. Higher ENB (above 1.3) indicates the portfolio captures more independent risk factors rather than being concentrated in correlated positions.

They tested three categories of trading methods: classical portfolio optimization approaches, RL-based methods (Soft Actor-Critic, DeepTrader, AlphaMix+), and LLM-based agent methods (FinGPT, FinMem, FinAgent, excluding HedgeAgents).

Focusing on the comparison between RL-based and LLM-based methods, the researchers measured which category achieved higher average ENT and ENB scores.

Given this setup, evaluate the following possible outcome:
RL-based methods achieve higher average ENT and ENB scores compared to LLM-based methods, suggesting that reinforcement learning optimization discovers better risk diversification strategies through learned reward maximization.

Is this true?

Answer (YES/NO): NO